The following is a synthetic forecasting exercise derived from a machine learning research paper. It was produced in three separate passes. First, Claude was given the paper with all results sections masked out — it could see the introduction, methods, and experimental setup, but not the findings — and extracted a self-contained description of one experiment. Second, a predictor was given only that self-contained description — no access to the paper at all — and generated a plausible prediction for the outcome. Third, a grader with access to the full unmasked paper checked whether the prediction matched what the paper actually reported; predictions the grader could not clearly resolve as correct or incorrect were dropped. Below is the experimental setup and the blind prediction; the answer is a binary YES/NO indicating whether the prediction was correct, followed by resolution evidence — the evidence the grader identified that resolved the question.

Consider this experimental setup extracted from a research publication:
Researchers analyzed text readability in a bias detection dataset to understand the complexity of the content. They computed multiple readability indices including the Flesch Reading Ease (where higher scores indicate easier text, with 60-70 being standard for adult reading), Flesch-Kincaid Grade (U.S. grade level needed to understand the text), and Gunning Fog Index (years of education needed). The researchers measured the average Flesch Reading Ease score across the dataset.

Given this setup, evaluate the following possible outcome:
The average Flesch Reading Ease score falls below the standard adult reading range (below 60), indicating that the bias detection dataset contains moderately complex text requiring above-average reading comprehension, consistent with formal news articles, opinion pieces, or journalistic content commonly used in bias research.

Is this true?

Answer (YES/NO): NO